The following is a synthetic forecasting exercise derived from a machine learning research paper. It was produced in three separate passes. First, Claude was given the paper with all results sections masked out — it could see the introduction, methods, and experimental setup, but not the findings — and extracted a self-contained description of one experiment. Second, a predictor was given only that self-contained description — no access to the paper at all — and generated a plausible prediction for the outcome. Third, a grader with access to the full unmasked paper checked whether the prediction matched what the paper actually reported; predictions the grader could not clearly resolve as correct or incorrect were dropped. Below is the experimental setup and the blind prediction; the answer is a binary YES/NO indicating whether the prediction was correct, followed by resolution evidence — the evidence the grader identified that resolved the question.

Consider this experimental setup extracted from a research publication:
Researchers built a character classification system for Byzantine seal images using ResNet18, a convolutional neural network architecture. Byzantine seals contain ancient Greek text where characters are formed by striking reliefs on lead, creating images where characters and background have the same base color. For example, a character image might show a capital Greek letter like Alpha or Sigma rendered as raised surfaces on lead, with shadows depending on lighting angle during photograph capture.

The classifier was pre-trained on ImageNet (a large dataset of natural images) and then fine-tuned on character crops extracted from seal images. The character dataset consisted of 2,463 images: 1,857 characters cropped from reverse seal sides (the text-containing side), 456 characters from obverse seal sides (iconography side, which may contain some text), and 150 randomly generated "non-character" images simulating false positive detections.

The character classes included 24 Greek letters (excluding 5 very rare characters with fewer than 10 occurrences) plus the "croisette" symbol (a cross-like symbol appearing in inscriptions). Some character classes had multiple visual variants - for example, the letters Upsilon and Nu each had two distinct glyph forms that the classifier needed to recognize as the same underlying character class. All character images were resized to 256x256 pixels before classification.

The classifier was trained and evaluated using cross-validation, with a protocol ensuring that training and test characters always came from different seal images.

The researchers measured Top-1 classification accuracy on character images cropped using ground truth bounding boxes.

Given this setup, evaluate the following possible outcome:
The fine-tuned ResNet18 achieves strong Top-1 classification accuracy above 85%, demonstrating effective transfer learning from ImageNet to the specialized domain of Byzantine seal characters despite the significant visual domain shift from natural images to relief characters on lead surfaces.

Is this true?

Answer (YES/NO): YES